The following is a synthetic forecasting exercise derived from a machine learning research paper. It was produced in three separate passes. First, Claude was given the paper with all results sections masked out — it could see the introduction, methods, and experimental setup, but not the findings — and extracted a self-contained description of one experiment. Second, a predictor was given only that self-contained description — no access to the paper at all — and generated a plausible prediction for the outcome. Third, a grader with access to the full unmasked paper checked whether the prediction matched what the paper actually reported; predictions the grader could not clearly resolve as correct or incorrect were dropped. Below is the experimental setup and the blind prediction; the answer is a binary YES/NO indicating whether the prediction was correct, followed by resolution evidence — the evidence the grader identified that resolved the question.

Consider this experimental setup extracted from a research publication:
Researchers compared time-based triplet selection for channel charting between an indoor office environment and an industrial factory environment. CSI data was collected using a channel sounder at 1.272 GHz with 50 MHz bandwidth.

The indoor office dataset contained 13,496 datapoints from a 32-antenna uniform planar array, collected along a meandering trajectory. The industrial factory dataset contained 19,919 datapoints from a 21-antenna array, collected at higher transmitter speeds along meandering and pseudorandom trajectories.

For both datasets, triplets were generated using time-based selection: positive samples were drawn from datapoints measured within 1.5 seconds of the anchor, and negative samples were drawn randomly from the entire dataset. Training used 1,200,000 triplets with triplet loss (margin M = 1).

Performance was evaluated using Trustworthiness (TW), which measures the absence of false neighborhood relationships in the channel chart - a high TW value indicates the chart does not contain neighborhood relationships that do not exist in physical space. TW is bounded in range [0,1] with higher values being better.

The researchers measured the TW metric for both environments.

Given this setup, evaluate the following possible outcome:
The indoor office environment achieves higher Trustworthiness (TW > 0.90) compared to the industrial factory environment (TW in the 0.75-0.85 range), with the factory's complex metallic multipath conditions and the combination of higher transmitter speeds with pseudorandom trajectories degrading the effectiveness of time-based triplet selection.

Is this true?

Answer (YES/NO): NO